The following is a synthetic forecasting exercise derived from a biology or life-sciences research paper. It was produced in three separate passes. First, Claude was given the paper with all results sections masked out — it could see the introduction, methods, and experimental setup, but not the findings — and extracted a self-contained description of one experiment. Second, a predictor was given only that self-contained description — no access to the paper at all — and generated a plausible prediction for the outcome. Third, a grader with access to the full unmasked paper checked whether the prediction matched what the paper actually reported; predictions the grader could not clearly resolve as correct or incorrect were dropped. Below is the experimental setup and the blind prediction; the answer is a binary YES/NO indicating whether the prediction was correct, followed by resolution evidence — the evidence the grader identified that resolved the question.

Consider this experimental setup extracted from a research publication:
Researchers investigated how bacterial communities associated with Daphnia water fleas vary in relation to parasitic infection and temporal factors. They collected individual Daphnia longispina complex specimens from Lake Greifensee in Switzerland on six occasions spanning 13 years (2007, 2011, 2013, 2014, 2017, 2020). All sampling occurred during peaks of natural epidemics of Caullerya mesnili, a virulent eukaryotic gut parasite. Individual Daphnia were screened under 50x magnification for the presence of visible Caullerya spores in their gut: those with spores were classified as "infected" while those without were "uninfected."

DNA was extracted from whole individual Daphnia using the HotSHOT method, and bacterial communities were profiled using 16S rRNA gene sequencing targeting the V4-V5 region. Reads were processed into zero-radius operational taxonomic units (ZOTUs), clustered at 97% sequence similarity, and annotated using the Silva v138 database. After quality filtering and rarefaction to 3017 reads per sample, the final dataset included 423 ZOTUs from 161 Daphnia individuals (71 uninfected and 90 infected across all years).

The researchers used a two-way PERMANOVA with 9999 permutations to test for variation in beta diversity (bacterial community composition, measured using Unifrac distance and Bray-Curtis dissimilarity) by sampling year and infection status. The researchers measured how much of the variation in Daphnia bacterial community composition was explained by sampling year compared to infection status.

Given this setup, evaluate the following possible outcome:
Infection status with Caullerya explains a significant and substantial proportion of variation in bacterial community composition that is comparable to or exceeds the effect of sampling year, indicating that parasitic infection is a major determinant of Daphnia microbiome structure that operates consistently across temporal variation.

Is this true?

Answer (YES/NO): NO